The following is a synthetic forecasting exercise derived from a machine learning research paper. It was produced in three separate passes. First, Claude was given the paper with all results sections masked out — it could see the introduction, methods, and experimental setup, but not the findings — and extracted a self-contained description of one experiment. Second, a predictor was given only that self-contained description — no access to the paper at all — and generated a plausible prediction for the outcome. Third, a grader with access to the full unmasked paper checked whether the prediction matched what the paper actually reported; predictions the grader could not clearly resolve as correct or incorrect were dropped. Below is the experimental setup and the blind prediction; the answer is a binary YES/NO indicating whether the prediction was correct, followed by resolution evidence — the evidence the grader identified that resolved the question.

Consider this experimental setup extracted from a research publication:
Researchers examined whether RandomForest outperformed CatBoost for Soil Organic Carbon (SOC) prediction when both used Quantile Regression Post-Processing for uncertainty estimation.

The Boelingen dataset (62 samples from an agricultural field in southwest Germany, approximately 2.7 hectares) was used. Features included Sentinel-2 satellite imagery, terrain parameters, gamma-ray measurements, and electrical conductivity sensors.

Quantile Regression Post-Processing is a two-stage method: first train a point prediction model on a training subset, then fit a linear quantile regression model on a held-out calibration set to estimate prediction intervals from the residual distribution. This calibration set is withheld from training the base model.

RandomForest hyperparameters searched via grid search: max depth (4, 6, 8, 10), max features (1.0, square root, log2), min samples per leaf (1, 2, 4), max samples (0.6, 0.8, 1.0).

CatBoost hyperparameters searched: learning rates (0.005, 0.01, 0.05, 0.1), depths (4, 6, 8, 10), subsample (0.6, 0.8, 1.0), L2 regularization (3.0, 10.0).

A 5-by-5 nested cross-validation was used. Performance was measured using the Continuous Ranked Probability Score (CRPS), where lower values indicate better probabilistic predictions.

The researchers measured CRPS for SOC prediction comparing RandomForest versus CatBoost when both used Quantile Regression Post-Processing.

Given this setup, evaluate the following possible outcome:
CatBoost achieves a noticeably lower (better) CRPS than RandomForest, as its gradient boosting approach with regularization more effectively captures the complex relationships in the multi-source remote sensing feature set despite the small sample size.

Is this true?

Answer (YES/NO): YES